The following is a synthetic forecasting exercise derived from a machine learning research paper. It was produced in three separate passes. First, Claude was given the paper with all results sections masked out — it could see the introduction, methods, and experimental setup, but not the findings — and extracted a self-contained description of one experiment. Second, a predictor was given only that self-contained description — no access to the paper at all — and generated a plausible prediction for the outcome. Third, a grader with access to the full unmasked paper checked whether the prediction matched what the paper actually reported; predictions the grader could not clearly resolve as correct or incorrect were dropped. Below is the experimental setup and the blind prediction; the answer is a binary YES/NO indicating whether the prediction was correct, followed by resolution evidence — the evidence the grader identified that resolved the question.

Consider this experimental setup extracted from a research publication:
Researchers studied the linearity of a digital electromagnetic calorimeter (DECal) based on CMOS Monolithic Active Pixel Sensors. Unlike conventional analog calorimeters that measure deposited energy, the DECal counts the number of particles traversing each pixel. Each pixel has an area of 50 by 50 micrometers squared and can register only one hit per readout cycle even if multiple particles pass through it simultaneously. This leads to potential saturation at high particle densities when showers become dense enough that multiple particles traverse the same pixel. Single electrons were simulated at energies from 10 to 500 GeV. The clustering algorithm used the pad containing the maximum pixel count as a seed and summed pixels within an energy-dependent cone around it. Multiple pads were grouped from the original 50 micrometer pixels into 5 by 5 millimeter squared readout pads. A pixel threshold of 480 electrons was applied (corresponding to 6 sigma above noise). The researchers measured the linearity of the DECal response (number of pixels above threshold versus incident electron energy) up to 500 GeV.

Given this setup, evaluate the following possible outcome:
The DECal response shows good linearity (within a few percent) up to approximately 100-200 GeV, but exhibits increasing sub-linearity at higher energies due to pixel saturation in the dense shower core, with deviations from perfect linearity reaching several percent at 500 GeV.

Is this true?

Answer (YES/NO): NO